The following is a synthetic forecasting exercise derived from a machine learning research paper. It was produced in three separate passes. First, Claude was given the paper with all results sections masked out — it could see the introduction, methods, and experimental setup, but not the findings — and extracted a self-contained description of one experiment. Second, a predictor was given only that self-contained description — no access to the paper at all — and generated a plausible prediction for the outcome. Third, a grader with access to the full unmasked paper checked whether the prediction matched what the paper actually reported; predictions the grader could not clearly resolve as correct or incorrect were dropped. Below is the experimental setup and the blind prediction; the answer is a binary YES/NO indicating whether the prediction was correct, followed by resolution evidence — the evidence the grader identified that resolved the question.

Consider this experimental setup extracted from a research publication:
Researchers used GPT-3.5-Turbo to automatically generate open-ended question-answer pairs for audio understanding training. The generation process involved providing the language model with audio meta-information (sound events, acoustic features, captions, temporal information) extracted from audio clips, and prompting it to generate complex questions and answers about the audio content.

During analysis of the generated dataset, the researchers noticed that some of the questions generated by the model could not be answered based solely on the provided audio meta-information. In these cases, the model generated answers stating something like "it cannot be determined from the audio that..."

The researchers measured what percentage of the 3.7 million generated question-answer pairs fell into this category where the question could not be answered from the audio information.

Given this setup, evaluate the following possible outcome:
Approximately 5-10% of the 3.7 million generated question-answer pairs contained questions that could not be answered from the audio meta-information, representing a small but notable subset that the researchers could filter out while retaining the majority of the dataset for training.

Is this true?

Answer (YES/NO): NO